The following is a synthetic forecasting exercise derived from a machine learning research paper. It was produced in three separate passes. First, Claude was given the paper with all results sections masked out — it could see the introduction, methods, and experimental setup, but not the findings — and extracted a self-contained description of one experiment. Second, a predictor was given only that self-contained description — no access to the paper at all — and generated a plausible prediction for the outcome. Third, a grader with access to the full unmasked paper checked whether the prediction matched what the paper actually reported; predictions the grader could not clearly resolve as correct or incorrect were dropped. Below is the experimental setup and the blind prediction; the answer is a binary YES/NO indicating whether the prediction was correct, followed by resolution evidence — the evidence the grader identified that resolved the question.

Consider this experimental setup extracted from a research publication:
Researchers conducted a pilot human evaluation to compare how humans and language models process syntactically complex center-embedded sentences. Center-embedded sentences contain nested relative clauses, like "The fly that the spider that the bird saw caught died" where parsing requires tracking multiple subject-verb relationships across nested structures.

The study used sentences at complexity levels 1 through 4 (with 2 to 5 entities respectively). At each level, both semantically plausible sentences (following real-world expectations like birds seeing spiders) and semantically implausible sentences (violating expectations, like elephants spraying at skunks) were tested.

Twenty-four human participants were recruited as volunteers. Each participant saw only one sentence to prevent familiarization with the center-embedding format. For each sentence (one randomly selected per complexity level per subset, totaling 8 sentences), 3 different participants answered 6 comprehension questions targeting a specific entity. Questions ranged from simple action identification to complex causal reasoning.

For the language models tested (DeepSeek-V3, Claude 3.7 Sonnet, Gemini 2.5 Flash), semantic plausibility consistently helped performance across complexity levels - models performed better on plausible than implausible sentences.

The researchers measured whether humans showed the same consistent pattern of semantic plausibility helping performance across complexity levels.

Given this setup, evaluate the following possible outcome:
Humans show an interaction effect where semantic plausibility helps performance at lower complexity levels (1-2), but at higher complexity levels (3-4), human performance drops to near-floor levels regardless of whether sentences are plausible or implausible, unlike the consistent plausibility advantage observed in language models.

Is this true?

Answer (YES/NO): NO